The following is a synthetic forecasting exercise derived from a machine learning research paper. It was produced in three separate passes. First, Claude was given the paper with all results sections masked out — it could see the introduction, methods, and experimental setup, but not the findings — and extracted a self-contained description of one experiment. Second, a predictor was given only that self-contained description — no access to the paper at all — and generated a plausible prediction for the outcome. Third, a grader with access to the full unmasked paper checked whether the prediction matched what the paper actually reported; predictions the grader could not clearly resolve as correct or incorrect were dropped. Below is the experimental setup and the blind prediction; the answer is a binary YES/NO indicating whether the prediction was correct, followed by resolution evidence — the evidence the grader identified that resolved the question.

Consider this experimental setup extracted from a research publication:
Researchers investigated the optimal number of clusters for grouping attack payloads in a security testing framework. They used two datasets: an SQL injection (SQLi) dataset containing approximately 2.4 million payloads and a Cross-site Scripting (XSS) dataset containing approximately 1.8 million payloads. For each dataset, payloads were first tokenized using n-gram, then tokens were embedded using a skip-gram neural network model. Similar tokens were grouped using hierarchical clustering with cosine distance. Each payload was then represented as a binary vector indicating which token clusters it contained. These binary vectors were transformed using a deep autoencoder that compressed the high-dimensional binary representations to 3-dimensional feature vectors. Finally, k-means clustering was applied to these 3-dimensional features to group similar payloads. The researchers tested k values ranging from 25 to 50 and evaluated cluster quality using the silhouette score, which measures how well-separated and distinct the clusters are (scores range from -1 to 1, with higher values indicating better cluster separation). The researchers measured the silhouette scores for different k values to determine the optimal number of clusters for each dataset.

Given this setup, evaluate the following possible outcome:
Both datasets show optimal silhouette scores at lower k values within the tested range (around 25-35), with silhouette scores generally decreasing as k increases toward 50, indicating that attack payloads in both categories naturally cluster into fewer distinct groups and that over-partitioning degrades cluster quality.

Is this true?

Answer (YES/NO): NO